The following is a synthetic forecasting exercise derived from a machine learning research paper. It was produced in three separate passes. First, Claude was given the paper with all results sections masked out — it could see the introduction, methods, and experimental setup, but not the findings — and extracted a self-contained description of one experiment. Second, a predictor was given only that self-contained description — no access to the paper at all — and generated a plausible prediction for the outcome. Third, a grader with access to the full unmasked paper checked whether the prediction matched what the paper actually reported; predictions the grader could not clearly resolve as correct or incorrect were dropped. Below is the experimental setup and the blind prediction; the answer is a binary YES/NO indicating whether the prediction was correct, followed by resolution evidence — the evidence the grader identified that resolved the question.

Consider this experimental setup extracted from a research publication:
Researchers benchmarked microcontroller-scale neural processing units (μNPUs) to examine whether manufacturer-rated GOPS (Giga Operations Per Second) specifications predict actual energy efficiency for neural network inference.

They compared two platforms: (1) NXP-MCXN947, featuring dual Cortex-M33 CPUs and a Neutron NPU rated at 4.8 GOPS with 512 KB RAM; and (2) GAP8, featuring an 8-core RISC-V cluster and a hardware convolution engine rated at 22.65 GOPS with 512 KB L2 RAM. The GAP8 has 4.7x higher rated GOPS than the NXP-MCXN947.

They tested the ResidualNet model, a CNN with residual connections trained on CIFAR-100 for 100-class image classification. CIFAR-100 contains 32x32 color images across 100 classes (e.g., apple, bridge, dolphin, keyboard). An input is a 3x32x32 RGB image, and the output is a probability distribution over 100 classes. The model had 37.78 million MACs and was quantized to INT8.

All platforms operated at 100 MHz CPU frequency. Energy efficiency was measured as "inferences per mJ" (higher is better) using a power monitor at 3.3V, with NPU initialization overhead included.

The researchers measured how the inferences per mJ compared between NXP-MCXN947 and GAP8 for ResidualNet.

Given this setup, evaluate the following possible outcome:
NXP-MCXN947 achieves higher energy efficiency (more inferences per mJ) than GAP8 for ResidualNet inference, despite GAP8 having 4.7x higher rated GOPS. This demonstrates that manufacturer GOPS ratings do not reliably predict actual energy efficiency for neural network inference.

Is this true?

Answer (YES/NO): YES